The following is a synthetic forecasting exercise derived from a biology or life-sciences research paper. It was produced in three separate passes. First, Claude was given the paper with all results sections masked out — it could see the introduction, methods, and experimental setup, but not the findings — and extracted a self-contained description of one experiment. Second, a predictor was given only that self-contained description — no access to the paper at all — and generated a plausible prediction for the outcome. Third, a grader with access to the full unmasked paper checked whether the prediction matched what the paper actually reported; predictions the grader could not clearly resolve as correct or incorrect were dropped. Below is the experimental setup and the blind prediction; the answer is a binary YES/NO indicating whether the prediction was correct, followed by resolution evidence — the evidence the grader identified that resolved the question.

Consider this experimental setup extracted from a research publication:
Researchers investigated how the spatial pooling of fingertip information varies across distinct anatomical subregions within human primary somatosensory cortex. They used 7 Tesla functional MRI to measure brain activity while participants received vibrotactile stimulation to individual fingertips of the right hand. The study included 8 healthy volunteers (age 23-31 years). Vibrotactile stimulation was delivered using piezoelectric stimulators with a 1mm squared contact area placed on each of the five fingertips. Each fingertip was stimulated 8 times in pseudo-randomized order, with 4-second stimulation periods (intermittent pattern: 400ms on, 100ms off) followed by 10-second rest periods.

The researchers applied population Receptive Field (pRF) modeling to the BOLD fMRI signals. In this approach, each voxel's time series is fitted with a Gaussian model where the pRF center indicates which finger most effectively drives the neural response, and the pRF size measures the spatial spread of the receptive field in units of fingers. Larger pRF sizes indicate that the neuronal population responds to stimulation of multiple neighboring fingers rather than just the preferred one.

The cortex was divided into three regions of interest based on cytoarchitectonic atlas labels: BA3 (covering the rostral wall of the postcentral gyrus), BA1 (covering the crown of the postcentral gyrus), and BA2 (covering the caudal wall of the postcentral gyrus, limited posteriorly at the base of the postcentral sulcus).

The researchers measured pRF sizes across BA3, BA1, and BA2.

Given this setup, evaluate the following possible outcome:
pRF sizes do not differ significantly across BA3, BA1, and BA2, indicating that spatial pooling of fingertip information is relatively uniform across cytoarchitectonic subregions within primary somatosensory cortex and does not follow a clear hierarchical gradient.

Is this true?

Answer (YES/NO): NO